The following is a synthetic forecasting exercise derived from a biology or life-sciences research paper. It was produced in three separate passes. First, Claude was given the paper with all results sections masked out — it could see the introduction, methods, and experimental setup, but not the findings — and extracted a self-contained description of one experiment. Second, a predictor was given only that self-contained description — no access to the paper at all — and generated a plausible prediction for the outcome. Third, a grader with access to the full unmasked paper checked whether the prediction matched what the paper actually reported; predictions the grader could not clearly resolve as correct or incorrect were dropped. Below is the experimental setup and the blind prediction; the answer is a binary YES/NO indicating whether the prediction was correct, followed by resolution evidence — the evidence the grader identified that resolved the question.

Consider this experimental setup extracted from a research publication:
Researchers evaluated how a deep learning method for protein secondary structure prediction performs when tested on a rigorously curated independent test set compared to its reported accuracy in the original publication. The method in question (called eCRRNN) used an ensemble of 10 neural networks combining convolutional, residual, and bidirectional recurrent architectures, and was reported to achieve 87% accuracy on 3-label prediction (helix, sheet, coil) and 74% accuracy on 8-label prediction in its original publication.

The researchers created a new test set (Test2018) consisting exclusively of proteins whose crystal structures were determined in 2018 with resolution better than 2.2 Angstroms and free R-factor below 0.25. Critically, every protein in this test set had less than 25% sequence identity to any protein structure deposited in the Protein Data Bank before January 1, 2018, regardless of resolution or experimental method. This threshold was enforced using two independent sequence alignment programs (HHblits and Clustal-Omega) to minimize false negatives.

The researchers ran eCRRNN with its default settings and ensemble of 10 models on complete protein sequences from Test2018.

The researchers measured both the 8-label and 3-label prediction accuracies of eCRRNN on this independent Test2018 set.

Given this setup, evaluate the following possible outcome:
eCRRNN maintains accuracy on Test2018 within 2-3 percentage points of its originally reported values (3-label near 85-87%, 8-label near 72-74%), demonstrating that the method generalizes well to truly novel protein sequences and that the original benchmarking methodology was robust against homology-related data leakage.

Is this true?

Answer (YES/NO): NO